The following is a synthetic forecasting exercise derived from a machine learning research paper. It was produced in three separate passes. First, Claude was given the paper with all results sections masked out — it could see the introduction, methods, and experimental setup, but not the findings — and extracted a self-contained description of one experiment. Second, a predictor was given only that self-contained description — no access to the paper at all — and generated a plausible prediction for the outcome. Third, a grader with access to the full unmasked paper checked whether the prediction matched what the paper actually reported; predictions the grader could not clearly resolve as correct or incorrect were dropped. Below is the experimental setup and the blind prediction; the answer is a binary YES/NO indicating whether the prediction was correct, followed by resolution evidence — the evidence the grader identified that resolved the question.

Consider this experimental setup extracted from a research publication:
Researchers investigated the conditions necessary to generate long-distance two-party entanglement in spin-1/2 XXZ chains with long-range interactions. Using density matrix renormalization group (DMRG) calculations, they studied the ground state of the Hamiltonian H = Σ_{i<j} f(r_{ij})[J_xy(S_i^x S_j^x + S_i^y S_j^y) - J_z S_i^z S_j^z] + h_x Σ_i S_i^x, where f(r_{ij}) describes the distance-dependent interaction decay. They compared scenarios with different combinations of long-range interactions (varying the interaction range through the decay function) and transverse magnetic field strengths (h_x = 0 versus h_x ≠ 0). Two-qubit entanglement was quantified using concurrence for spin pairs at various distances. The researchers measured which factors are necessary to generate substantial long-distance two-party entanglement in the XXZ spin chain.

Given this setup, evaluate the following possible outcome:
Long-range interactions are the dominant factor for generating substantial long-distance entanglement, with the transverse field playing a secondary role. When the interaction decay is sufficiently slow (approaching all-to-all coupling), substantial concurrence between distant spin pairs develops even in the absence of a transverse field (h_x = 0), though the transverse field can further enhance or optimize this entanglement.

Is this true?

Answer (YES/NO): NO